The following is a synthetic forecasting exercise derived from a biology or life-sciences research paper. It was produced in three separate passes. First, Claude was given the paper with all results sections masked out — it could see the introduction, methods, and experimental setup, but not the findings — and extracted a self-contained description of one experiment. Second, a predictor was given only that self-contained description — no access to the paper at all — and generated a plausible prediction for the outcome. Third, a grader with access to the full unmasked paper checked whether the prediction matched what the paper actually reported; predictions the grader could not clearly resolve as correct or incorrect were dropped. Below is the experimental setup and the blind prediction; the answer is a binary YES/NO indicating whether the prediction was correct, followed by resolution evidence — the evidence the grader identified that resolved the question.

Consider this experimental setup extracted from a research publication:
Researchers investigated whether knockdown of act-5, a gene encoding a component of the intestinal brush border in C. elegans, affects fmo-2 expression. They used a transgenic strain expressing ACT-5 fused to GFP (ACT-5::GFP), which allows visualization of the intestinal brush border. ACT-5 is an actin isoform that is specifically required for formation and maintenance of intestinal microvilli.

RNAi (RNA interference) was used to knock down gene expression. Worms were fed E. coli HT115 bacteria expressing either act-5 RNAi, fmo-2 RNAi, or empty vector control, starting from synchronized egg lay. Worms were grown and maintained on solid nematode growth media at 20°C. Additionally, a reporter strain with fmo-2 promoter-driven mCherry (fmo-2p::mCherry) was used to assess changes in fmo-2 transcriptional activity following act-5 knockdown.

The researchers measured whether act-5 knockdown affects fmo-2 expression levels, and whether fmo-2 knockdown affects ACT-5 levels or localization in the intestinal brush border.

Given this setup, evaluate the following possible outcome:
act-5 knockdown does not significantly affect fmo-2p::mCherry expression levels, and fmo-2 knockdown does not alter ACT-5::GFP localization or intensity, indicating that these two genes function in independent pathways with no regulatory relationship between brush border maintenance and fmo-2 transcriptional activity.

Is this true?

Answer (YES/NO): NO